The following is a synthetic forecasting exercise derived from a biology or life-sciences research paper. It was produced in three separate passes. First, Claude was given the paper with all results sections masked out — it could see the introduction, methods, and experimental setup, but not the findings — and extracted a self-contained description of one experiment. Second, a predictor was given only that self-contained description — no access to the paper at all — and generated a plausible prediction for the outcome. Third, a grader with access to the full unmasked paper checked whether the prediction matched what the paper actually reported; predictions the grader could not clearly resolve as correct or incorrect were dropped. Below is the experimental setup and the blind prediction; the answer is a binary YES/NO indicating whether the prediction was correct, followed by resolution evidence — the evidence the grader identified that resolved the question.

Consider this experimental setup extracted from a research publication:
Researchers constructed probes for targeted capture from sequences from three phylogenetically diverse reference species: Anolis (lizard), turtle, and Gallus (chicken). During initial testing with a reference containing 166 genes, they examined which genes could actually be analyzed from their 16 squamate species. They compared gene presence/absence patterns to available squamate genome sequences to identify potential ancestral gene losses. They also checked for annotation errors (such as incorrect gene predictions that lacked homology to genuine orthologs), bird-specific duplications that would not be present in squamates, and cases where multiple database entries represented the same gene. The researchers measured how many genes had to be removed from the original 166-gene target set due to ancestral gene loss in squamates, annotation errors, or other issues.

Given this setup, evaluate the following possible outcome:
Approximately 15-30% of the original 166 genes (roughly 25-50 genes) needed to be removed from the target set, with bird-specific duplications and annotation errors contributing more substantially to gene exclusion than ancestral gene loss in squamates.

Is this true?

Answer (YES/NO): NO